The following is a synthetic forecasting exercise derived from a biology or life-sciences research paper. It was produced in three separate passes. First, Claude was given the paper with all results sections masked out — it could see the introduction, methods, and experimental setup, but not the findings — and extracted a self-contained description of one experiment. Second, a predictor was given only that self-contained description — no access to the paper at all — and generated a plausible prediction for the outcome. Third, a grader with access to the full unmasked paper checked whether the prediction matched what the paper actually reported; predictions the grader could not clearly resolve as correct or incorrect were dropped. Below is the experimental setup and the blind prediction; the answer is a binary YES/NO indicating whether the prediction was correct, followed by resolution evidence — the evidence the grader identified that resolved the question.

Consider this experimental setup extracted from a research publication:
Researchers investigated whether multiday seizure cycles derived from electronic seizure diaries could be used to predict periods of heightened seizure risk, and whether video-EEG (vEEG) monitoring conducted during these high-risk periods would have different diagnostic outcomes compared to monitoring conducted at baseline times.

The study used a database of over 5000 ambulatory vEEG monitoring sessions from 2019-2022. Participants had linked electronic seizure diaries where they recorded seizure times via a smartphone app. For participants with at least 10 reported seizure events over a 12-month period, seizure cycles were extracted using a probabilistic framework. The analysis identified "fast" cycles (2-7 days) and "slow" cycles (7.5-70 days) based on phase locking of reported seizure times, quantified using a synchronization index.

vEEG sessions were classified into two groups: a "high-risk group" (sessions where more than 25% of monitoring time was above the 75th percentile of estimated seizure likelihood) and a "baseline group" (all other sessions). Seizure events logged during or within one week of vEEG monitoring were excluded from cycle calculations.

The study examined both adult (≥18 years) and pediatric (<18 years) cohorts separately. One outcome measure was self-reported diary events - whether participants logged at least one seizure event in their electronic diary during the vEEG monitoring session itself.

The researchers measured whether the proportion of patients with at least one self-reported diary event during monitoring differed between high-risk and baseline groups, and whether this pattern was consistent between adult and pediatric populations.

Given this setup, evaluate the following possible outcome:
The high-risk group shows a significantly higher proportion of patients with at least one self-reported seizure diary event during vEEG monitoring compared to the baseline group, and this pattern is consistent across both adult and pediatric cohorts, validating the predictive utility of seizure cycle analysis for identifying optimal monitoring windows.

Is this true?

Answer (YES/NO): NO